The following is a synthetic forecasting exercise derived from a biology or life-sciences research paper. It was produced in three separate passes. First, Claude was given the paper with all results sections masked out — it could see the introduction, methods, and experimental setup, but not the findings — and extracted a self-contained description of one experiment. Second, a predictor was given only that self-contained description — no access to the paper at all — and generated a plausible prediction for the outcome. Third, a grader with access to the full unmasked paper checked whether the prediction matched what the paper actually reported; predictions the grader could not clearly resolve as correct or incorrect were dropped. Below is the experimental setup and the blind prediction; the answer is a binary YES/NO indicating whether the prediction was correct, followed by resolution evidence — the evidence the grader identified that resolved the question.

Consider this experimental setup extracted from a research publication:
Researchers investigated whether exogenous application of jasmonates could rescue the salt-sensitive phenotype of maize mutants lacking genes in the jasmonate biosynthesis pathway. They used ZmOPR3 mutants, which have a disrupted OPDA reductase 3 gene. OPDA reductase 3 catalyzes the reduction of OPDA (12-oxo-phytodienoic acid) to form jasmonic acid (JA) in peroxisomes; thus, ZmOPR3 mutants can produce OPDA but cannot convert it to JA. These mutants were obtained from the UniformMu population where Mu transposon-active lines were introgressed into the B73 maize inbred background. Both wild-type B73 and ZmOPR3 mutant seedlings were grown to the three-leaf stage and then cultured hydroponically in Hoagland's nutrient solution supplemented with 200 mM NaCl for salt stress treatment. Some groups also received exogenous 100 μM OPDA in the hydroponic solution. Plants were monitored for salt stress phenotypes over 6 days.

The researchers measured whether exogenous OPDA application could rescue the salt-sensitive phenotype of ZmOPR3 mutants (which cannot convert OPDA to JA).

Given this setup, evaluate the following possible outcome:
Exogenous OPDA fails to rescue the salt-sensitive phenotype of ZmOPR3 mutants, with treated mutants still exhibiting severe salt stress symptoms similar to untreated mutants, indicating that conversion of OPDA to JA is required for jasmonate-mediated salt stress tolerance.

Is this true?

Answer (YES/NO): NO